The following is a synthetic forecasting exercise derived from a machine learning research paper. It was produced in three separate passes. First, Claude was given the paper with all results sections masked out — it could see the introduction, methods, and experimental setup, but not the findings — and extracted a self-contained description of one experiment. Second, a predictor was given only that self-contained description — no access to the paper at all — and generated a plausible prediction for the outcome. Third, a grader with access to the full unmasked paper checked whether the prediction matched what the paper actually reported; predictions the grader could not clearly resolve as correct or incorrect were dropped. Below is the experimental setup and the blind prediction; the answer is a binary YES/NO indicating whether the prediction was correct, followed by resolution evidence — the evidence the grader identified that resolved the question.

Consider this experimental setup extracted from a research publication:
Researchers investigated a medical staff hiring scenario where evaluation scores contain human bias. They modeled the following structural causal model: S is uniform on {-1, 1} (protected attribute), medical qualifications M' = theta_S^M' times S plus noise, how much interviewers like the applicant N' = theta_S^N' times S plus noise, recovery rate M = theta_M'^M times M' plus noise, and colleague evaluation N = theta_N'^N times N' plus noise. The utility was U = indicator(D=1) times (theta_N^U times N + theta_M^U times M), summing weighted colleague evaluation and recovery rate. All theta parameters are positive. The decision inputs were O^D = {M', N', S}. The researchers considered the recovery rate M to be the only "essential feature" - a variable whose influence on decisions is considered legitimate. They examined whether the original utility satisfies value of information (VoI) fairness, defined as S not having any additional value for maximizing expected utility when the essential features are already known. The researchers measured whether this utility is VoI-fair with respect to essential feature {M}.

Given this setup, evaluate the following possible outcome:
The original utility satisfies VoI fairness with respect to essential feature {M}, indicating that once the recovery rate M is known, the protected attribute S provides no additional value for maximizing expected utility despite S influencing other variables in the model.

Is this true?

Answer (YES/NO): NO